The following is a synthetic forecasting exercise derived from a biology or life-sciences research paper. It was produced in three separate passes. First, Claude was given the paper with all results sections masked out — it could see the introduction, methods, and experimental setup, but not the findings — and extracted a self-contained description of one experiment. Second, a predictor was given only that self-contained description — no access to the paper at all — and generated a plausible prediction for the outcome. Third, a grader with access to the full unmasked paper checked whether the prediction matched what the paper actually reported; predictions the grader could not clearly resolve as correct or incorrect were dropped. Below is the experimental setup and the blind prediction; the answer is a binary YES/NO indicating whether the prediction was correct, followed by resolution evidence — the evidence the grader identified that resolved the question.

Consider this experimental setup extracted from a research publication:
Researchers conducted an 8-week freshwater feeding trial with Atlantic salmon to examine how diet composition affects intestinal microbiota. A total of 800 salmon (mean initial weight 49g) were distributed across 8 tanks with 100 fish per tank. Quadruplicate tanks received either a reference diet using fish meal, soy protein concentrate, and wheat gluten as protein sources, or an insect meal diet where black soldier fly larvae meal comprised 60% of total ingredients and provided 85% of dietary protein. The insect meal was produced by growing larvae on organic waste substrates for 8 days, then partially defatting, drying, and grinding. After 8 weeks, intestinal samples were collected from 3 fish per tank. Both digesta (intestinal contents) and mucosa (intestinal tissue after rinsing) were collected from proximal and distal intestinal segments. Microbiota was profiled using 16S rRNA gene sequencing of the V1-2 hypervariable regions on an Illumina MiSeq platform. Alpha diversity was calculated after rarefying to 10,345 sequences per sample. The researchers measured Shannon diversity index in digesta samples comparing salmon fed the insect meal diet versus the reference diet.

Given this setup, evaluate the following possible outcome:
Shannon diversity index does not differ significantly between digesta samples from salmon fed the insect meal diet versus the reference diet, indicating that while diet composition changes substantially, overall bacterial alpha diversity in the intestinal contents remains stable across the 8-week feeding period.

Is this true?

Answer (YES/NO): NO